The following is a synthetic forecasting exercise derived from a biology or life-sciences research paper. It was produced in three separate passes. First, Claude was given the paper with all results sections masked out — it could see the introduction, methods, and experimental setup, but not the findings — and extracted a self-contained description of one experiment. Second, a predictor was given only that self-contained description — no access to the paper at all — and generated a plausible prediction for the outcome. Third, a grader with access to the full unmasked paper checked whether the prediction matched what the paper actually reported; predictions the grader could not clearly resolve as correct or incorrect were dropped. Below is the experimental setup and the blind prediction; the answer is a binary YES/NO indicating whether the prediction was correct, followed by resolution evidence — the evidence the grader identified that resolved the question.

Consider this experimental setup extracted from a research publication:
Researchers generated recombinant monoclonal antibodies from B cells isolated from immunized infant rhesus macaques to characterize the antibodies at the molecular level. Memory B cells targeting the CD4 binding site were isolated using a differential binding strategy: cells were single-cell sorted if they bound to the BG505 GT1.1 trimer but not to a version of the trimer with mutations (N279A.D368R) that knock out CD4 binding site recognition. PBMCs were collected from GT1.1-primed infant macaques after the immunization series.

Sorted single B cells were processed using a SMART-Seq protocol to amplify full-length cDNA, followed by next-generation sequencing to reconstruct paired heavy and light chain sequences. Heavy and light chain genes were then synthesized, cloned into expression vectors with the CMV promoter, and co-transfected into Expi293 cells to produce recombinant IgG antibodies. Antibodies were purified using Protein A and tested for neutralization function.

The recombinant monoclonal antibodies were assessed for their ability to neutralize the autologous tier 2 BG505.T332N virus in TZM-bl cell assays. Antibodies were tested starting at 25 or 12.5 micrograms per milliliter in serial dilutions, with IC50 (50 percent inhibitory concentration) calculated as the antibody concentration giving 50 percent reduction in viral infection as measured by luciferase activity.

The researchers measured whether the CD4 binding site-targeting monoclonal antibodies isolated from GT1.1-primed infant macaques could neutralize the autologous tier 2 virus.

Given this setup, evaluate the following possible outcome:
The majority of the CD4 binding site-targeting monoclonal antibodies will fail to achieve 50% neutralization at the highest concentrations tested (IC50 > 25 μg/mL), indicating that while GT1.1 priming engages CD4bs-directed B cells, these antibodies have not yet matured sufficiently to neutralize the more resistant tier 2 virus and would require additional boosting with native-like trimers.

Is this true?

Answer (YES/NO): YES